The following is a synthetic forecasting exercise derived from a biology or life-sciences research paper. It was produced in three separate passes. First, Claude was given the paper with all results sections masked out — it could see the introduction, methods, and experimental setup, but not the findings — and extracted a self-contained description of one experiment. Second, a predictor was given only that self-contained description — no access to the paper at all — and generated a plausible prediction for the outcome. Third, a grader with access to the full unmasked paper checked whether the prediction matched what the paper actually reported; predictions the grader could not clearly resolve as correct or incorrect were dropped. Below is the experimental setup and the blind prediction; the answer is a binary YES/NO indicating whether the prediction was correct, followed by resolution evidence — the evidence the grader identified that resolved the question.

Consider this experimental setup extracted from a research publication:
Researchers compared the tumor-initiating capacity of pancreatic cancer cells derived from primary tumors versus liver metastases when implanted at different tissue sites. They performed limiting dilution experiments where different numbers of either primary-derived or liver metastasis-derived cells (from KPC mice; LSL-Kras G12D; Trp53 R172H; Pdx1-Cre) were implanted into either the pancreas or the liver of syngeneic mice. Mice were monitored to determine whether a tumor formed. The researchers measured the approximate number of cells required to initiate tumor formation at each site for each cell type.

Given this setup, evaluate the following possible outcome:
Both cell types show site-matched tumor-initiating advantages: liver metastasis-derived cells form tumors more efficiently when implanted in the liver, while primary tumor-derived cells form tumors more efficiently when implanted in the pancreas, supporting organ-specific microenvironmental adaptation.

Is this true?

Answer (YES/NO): NO